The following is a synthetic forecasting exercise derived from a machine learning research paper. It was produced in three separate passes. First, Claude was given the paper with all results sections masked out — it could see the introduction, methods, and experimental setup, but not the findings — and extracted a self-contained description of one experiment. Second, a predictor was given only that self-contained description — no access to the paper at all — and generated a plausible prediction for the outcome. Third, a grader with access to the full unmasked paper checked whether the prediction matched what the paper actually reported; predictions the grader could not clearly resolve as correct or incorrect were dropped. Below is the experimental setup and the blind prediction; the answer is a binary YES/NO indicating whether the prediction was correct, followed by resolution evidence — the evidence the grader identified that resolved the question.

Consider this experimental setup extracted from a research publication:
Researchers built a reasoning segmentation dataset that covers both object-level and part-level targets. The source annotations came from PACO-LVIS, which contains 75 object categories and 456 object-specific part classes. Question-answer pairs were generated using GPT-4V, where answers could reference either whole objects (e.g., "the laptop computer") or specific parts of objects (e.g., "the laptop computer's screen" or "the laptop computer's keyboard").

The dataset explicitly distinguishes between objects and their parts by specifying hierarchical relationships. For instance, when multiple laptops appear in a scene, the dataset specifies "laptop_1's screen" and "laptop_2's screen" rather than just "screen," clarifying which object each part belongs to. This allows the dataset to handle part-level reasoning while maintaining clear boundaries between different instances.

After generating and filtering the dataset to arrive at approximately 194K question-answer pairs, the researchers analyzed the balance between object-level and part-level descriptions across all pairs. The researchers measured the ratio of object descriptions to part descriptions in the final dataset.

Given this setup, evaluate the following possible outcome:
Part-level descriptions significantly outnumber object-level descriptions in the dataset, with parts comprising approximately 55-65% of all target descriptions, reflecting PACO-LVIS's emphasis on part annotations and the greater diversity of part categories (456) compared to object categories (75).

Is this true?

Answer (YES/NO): NO